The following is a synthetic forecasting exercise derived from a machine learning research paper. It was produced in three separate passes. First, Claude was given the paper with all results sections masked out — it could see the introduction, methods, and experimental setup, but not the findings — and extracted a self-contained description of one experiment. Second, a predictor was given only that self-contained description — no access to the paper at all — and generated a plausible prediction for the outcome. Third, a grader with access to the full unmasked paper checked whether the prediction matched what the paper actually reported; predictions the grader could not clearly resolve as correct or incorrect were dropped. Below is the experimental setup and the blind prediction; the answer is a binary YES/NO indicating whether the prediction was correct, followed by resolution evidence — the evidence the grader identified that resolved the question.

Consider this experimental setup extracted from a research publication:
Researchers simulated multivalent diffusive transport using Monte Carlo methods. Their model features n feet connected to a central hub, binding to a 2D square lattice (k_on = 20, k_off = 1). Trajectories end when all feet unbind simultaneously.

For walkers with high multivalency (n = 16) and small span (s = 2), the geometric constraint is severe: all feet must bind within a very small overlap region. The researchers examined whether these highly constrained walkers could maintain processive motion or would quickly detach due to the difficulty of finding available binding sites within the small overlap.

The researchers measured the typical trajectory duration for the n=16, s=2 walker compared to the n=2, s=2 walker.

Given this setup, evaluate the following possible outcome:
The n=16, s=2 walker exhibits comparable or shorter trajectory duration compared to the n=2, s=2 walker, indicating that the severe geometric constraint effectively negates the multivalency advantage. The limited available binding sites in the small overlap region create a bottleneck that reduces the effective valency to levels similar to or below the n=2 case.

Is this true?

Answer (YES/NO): NO